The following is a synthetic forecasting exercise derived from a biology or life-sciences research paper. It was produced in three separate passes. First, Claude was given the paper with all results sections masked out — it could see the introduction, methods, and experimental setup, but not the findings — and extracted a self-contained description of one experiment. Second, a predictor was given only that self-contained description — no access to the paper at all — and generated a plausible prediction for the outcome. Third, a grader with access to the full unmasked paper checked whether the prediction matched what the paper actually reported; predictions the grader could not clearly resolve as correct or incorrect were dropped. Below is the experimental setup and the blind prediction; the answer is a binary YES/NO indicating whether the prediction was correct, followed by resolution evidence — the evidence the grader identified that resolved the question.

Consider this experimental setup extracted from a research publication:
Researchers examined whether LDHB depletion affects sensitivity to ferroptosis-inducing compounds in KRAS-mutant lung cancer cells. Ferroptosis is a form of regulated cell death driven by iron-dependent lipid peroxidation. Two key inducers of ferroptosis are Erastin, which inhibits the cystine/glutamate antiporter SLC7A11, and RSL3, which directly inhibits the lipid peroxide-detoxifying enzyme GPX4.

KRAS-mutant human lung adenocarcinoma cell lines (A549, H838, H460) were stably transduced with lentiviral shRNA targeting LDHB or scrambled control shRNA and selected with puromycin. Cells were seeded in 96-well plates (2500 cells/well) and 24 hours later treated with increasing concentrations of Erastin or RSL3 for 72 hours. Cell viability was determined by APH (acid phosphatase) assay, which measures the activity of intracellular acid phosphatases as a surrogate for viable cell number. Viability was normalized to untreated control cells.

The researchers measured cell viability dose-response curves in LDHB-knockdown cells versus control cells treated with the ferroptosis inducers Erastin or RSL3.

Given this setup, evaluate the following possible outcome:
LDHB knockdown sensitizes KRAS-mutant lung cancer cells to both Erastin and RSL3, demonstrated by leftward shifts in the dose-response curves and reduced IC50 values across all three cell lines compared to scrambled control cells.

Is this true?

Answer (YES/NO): YES